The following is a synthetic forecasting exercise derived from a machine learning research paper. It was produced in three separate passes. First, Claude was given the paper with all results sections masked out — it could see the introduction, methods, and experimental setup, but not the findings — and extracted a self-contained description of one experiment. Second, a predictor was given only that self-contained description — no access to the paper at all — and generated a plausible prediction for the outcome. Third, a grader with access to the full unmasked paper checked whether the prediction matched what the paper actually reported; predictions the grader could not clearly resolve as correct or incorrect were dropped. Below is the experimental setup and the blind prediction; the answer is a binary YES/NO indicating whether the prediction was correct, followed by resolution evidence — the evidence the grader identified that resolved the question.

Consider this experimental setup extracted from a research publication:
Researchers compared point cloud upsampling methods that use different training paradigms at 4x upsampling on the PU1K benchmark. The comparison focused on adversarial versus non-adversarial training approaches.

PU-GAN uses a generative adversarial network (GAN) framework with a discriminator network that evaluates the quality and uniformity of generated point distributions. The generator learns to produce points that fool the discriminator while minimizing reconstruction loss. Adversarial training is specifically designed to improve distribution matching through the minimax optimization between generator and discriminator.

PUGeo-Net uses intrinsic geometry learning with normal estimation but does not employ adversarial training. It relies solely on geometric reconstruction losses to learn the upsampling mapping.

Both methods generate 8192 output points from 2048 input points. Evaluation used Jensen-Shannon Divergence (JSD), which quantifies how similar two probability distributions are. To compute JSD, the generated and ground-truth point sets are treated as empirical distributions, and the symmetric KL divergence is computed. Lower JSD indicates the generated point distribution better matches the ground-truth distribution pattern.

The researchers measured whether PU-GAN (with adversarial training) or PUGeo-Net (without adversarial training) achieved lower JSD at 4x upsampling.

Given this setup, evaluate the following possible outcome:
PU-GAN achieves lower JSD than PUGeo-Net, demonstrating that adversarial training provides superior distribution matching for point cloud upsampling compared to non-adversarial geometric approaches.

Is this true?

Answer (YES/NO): NO